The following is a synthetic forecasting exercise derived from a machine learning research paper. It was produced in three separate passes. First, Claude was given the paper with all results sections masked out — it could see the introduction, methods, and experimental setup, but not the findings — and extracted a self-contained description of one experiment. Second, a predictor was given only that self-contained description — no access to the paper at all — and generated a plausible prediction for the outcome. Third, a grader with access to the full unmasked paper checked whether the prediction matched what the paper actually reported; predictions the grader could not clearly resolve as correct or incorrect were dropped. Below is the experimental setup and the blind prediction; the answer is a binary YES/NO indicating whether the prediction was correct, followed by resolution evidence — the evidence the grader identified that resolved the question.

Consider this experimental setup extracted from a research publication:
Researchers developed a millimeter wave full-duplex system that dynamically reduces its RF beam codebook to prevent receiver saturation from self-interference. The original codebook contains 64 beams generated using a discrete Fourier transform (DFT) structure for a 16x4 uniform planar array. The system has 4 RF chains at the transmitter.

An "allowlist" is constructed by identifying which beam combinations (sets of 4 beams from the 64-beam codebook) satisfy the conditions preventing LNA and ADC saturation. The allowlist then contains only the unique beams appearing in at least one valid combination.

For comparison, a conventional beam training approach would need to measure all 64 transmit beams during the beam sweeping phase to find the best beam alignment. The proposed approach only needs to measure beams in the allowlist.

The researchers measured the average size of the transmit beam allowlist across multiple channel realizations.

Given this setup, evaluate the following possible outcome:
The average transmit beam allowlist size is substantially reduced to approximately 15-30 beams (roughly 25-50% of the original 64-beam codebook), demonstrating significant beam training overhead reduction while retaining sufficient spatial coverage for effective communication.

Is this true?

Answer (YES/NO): NO